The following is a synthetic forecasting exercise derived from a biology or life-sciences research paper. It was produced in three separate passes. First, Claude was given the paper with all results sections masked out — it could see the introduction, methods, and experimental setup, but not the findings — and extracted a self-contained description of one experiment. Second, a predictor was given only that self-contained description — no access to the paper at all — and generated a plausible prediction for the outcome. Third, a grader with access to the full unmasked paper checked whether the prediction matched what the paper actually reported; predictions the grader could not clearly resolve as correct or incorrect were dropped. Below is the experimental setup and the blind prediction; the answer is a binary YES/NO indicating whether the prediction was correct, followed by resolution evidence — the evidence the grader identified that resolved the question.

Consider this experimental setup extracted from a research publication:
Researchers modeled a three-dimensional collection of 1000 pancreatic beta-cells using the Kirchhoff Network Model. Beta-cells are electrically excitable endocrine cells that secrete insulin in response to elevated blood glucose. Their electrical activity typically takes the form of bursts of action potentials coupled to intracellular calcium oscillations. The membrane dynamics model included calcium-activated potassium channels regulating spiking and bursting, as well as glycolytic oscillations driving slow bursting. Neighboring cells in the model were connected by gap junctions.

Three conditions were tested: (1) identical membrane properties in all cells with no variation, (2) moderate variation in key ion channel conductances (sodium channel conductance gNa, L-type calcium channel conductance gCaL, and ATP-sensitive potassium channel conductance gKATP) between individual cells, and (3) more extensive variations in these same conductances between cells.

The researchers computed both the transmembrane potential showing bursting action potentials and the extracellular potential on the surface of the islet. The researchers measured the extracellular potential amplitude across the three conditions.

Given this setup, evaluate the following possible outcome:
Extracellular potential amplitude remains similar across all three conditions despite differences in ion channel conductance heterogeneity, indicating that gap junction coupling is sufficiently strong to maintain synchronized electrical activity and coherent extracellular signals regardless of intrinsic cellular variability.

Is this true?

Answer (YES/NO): NO